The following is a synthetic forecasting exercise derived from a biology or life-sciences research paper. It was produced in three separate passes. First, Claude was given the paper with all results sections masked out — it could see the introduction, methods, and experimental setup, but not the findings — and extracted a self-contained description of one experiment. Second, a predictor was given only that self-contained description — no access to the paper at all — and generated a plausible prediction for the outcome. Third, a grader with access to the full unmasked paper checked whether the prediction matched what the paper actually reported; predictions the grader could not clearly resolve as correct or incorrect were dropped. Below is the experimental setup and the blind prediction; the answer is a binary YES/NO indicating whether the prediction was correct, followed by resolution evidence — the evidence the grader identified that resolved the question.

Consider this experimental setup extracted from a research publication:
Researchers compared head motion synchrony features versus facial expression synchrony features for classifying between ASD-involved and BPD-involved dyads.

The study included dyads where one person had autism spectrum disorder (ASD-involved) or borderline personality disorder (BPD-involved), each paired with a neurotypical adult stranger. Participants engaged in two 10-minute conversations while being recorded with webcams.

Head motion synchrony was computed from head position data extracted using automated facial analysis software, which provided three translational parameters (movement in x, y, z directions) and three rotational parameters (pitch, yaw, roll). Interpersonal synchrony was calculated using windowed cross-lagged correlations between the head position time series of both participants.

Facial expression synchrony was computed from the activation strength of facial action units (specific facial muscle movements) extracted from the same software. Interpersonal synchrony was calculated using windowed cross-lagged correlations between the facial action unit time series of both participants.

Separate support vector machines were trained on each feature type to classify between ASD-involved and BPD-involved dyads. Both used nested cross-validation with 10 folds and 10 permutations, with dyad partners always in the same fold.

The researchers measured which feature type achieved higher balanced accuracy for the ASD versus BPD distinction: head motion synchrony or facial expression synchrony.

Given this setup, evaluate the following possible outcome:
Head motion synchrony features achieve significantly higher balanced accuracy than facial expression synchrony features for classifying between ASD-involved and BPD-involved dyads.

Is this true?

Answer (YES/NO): NO